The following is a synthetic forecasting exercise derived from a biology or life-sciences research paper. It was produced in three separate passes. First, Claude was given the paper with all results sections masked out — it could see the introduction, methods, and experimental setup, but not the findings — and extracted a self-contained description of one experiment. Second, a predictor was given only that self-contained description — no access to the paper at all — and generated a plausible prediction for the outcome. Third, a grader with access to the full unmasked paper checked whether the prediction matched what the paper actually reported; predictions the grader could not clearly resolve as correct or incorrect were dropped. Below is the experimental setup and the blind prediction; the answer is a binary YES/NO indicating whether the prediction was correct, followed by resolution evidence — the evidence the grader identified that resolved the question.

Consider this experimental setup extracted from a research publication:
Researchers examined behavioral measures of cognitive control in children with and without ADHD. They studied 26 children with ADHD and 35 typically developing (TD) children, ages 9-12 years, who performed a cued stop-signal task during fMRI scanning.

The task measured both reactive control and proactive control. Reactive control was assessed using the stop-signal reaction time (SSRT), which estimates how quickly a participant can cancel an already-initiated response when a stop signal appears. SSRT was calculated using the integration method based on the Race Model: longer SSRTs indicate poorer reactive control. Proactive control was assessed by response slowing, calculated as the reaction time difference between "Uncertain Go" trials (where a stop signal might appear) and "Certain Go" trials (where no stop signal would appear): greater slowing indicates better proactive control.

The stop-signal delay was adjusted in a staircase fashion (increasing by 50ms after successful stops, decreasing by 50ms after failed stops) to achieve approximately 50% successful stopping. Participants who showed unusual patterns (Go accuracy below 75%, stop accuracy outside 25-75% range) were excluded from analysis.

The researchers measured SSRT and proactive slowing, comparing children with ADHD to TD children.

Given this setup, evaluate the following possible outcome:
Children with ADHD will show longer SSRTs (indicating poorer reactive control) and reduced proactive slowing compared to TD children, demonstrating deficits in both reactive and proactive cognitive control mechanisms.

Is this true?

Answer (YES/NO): NO